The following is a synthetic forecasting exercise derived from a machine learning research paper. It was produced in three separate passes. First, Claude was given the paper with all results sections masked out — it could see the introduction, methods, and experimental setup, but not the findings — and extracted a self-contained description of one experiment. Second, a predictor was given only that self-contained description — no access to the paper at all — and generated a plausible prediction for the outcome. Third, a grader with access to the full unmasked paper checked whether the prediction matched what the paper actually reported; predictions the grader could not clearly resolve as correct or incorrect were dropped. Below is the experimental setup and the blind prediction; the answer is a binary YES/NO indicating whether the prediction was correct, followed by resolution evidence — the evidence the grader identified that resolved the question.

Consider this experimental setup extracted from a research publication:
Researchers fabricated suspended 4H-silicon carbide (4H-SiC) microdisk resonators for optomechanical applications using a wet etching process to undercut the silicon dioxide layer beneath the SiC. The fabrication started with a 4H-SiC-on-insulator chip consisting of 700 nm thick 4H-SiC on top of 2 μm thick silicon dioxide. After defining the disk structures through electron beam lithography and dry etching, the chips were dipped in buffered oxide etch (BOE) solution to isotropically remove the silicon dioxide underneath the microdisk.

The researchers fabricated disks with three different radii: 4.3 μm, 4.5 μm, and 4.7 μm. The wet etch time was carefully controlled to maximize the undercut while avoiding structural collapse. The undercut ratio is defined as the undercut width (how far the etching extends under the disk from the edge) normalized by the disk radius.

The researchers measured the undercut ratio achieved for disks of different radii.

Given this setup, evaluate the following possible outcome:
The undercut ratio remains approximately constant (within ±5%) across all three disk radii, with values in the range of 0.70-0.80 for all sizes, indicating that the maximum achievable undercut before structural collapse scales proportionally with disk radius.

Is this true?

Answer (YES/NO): NO